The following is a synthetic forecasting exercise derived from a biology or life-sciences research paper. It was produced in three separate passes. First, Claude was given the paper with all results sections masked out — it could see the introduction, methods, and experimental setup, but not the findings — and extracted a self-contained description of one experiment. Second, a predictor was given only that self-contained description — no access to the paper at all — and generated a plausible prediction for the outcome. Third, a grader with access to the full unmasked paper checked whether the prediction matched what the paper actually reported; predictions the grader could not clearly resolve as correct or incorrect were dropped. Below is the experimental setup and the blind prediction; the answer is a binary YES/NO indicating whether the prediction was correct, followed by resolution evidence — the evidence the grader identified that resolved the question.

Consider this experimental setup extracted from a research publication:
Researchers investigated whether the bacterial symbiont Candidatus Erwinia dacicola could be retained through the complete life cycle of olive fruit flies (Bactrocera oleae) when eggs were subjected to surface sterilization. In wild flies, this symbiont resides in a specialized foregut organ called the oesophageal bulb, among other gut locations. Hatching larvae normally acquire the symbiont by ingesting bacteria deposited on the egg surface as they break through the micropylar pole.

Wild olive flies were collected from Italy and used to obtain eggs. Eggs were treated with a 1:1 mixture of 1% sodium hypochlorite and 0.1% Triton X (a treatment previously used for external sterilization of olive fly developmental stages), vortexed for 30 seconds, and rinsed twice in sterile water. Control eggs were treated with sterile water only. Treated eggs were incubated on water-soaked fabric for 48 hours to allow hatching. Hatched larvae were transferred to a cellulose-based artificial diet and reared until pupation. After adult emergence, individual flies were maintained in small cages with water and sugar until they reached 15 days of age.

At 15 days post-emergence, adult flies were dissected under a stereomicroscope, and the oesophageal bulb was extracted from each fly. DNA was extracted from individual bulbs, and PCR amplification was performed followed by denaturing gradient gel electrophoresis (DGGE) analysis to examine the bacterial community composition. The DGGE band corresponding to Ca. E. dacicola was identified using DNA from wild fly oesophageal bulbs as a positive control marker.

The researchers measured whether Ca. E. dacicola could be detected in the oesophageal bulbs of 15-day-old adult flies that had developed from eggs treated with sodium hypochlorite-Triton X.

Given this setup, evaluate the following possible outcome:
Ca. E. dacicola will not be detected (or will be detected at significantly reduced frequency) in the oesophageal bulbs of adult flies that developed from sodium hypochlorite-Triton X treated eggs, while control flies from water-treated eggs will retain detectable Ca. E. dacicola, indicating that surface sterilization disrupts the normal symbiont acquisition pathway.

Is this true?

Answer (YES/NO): NO